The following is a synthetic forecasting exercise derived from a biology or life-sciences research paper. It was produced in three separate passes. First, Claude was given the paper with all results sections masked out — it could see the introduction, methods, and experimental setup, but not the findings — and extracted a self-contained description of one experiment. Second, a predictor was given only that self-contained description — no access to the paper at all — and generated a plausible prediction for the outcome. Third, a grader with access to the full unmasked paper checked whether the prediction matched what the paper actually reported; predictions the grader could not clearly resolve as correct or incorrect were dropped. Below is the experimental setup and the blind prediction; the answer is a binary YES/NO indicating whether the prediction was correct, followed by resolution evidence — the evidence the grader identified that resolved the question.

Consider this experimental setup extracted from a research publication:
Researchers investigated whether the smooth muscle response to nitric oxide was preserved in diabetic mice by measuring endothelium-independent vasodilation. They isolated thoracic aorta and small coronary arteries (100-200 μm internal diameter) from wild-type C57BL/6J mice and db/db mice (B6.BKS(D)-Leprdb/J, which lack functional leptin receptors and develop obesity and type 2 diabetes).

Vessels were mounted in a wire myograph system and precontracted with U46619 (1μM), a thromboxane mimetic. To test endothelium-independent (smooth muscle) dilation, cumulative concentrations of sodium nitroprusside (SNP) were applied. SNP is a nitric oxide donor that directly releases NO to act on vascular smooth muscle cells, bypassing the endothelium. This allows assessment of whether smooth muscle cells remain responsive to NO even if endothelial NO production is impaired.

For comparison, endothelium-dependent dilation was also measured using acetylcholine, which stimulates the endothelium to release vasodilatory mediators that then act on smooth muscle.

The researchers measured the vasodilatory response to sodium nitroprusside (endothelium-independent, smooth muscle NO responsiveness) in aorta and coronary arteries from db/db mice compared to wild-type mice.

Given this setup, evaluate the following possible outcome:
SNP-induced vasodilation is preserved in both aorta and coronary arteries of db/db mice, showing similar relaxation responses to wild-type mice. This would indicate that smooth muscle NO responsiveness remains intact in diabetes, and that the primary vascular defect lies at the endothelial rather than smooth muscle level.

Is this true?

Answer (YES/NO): YES